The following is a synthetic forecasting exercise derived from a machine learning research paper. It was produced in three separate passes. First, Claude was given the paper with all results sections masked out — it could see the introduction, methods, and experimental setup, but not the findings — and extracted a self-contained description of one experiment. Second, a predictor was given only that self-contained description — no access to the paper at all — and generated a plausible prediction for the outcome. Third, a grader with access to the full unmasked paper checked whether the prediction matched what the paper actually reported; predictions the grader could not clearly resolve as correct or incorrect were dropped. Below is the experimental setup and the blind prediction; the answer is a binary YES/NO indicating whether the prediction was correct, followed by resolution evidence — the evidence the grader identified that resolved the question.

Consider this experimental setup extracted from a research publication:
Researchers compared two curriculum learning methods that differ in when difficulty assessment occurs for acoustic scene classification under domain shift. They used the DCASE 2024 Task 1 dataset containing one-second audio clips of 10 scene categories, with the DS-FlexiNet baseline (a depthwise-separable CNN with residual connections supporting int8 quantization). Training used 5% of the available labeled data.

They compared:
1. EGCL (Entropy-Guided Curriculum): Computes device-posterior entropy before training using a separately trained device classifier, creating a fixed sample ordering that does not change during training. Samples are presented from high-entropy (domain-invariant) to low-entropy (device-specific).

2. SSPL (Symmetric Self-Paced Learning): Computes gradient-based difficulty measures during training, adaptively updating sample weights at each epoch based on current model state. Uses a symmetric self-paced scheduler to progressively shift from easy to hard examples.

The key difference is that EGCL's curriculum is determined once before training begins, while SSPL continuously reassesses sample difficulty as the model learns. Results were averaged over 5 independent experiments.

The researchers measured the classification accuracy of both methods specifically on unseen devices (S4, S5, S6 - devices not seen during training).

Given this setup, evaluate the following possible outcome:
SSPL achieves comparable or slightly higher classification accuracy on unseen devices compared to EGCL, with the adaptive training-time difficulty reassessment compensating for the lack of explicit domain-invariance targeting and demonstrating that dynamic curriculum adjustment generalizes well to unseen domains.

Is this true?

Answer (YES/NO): YES